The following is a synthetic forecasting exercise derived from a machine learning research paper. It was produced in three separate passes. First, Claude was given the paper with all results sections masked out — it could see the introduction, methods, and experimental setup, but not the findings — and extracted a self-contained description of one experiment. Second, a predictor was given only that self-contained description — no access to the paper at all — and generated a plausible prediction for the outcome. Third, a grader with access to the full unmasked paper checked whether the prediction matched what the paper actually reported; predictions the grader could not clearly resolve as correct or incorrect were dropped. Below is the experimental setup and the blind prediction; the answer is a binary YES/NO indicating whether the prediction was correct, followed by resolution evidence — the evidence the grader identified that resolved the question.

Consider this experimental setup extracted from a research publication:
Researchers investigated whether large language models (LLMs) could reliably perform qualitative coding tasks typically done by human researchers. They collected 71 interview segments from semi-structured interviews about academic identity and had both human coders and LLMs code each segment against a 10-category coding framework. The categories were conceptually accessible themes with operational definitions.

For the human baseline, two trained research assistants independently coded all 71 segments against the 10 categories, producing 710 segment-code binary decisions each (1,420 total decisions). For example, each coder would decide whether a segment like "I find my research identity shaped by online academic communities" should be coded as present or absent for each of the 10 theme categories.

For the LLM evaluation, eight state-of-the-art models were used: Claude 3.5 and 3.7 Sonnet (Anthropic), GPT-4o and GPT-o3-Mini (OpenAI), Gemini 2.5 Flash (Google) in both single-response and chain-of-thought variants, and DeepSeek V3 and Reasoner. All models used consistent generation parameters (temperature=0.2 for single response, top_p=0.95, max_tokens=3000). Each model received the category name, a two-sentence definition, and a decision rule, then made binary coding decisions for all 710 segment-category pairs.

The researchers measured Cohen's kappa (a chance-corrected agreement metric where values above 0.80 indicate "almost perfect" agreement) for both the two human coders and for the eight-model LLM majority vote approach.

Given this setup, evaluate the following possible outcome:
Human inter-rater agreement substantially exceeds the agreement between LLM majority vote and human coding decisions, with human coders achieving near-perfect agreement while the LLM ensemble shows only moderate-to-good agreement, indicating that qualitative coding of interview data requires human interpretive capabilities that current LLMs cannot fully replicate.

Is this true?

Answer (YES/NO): NO